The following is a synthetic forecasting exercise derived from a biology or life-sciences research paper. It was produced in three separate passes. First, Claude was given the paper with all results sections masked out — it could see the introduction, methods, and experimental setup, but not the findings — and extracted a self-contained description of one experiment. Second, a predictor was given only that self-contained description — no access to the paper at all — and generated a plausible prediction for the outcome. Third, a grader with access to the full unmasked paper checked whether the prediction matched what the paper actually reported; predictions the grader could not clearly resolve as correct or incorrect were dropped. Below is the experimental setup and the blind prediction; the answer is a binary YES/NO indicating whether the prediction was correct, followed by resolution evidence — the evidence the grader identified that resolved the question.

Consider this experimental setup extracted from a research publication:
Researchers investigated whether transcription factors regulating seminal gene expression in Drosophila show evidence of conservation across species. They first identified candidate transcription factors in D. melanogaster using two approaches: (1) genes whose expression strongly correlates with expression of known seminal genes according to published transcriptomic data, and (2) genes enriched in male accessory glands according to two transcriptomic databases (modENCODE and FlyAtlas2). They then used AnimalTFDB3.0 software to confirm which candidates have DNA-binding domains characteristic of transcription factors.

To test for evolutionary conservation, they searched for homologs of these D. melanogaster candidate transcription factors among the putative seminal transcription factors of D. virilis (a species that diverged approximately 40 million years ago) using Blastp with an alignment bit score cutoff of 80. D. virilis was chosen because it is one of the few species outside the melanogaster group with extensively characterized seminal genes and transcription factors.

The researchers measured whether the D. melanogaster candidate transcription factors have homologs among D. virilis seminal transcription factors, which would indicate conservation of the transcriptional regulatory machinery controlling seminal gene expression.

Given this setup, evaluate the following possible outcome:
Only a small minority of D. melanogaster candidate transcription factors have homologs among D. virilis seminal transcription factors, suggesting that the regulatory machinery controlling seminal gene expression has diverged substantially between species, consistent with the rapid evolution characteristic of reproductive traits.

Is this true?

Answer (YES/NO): NO